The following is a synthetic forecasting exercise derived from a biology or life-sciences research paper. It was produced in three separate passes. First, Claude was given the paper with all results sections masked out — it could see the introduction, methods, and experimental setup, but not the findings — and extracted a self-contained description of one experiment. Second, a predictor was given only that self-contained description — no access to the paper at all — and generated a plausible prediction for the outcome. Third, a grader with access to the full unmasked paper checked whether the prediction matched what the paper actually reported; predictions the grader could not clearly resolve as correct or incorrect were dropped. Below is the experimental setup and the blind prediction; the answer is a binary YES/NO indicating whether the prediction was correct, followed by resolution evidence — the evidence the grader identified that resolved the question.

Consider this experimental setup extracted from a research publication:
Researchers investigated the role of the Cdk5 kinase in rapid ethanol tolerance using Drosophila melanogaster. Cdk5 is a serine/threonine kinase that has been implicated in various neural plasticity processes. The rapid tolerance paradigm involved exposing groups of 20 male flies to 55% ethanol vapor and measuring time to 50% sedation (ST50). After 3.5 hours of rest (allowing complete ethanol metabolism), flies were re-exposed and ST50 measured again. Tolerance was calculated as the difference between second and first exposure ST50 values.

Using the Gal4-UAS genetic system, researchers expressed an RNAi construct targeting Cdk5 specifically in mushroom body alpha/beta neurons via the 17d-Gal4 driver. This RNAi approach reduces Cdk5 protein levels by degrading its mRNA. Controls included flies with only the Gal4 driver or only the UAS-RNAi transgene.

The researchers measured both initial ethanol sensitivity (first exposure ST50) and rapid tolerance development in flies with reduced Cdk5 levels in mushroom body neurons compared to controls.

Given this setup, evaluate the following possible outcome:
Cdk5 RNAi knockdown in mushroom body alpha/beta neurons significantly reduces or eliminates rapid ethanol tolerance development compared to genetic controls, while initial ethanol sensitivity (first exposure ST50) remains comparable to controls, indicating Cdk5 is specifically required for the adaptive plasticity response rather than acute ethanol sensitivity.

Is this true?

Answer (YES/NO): NO